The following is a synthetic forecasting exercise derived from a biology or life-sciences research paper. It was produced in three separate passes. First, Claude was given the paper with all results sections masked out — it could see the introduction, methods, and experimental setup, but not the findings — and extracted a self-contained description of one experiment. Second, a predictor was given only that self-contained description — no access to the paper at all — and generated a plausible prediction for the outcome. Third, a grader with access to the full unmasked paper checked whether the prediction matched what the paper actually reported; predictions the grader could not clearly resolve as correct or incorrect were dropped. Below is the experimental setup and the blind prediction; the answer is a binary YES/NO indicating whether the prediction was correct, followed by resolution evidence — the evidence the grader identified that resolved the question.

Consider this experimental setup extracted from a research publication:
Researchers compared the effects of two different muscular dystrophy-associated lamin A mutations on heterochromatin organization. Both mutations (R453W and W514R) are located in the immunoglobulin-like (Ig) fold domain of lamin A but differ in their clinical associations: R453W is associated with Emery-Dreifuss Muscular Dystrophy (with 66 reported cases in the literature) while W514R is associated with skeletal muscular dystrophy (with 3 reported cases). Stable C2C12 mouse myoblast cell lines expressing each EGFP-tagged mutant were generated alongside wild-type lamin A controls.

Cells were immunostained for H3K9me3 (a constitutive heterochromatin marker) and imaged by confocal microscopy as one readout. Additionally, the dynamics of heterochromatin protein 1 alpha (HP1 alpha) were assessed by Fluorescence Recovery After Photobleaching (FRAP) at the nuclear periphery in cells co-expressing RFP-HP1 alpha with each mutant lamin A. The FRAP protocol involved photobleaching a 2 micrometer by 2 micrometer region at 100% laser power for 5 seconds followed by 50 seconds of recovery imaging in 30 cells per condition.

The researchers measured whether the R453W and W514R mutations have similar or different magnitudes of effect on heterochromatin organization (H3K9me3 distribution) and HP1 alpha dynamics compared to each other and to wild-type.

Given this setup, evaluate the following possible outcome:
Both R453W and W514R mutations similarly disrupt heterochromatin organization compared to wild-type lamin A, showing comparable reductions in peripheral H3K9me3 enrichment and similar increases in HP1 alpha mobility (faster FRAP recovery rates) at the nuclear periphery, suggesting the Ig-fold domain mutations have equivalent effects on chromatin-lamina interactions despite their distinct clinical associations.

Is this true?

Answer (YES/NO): NO